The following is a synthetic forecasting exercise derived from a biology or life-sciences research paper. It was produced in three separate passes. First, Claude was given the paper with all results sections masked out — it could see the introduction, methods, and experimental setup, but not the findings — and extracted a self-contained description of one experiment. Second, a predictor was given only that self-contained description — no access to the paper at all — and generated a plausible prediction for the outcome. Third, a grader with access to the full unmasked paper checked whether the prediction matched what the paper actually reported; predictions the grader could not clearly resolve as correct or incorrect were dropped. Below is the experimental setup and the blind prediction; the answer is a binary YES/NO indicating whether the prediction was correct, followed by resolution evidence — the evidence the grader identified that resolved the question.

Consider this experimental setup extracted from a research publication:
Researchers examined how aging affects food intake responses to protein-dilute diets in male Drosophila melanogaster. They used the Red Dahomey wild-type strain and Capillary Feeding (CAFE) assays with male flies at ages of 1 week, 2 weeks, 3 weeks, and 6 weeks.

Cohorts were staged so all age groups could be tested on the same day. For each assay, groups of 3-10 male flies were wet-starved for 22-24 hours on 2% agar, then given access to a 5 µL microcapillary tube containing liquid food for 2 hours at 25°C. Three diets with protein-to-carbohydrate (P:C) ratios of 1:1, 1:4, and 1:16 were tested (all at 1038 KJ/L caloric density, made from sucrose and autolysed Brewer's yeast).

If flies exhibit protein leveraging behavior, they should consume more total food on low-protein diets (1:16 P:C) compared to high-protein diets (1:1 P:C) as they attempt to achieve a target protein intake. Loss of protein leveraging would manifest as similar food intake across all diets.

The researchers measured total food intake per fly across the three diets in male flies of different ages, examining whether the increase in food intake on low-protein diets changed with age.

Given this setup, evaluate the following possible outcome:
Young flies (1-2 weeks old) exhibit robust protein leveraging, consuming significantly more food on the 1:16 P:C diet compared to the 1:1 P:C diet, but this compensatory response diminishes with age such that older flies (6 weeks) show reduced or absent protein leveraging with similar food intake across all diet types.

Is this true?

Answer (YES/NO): YES